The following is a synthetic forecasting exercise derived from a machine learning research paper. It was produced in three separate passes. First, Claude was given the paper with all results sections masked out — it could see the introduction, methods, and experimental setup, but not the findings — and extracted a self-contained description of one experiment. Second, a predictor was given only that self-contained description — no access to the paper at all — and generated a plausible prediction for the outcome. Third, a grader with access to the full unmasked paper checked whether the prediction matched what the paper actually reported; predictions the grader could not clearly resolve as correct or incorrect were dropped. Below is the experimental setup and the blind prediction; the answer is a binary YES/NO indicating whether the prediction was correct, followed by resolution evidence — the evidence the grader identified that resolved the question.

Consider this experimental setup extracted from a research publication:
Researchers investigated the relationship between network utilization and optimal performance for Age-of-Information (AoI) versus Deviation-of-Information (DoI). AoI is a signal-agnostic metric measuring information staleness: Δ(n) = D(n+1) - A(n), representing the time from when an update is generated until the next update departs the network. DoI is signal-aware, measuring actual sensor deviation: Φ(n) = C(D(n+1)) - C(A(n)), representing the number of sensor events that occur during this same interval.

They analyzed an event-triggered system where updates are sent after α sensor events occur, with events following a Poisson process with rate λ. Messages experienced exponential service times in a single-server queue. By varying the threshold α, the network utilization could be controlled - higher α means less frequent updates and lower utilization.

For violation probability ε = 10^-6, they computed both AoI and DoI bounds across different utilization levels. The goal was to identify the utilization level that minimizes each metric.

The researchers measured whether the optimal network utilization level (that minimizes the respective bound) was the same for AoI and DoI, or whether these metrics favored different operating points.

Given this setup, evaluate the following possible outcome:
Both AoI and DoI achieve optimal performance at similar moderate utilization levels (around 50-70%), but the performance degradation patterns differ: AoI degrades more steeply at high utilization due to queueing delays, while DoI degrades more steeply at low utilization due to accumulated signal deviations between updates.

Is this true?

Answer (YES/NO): NO